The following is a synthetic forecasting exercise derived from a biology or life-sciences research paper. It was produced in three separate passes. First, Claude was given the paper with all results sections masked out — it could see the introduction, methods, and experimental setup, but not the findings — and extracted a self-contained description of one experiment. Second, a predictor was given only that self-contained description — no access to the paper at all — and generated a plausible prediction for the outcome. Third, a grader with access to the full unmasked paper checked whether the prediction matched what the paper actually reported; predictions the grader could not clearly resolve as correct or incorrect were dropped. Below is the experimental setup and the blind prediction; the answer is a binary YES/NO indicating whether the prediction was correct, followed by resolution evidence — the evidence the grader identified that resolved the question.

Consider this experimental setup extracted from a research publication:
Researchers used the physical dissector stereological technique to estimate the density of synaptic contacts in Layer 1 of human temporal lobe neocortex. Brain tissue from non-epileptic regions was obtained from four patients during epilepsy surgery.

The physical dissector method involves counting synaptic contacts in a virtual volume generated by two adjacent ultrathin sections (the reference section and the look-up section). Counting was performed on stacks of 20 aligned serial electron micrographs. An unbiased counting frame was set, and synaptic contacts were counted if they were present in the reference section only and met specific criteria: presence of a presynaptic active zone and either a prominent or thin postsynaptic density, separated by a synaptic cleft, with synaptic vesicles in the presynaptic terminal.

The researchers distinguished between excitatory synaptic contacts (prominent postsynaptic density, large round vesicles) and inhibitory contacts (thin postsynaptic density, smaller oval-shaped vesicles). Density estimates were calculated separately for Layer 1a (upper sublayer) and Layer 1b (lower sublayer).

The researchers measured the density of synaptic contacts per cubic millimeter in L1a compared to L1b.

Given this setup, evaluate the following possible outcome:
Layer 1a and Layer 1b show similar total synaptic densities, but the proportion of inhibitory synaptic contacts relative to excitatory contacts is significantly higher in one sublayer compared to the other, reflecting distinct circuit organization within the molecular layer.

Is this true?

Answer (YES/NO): NO